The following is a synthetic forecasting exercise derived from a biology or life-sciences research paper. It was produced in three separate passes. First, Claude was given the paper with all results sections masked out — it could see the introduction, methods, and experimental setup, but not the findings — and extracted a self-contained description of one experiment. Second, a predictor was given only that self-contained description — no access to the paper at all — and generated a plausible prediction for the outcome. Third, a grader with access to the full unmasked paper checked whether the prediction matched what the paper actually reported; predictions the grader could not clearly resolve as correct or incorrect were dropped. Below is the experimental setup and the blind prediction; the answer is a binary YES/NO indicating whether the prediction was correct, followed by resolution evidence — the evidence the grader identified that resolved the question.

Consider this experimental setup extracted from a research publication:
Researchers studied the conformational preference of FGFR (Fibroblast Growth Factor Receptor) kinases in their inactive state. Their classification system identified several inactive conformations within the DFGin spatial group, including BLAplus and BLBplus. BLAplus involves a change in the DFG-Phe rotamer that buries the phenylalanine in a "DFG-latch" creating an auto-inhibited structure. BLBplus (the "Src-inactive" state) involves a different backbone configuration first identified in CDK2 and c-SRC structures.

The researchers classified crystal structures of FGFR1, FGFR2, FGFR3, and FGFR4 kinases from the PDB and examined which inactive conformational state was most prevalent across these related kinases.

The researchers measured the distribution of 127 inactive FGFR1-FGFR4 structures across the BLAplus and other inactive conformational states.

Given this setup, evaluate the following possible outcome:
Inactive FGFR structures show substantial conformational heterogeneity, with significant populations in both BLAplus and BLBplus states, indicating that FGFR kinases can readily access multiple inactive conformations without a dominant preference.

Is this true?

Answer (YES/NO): NO